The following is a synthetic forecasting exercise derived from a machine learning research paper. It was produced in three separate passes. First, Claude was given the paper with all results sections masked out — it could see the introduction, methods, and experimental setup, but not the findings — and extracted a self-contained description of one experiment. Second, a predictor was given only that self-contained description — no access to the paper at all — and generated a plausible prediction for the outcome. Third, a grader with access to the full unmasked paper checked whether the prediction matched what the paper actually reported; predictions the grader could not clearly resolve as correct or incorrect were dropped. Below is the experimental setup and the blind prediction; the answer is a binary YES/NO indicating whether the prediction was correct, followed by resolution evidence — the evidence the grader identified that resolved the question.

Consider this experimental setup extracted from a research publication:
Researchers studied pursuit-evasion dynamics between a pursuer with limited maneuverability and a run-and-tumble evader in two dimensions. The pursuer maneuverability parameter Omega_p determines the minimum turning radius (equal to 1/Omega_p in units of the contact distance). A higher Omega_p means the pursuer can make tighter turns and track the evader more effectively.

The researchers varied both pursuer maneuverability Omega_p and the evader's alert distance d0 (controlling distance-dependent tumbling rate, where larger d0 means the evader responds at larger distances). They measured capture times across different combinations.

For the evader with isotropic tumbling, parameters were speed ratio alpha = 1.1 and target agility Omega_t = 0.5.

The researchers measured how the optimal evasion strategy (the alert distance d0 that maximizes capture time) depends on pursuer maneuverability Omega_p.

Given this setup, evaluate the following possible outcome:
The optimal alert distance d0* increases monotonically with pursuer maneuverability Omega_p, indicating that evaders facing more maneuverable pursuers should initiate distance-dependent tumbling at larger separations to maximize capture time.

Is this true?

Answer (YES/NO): NO